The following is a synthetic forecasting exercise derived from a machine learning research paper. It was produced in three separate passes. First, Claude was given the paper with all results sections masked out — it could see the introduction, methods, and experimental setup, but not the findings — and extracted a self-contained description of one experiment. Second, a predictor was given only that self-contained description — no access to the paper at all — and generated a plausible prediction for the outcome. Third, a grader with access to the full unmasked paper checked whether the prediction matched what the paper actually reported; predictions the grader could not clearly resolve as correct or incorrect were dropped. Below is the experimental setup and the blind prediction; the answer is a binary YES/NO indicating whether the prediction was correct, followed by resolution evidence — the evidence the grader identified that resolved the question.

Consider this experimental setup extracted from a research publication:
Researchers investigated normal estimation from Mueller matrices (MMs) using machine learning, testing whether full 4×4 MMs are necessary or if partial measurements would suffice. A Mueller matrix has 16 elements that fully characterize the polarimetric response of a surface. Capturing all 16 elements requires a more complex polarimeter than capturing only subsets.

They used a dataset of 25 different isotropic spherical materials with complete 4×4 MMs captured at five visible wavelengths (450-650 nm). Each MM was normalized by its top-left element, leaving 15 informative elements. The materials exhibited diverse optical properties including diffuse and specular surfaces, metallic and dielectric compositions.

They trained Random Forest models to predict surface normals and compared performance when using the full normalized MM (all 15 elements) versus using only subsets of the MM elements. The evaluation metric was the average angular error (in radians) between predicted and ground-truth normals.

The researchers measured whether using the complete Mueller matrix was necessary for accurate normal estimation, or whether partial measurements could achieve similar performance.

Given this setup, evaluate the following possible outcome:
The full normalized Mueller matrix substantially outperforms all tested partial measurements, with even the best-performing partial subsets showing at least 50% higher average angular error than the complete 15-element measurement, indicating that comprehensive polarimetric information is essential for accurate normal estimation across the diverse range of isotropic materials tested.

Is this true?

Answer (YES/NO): NO